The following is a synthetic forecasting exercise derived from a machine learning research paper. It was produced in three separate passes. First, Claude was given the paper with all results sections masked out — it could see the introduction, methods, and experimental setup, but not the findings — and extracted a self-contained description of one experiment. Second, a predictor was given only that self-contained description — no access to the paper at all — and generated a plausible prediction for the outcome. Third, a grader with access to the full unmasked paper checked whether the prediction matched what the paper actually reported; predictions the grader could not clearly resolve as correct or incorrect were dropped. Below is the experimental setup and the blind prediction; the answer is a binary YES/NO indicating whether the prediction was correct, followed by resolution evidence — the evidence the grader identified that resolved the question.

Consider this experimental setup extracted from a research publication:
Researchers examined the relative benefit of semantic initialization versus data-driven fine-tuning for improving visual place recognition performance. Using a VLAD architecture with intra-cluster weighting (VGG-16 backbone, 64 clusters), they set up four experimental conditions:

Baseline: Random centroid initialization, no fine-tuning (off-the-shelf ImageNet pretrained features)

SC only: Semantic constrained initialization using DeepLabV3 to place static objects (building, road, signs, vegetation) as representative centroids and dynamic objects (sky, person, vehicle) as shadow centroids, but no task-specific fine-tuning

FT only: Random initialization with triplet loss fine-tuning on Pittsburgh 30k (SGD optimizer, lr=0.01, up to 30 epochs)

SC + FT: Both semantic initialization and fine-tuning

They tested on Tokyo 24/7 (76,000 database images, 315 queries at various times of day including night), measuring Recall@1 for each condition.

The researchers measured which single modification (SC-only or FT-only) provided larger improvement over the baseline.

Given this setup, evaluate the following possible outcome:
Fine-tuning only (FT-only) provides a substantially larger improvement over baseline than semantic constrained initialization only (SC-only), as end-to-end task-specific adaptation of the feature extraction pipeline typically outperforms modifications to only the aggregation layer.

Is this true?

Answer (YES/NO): YES